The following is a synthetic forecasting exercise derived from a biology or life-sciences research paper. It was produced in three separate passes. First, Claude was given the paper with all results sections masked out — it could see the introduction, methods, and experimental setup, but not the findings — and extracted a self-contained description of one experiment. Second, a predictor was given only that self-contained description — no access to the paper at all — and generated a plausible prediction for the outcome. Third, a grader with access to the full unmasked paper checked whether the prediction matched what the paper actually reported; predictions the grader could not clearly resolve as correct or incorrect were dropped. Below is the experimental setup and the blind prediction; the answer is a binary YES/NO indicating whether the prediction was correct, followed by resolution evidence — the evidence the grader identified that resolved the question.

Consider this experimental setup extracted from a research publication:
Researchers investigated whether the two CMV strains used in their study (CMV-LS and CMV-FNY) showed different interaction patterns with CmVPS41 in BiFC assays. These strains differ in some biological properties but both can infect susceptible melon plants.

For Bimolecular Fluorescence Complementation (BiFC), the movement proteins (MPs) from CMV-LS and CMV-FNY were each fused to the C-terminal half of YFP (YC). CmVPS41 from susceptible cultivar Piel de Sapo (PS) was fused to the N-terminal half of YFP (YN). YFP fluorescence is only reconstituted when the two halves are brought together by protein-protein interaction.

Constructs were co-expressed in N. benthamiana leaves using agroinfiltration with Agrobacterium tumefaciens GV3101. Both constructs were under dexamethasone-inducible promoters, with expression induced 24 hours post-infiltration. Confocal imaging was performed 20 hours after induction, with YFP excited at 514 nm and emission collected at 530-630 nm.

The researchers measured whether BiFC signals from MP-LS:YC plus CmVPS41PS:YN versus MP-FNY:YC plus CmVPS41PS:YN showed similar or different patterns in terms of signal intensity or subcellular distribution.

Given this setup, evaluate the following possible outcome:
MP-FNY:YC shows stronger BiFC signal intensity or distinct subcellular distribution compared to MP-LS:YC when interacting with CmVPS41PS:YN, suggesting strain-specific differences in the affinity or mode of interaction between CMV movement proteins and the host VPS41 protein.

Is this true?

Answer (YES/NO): NO